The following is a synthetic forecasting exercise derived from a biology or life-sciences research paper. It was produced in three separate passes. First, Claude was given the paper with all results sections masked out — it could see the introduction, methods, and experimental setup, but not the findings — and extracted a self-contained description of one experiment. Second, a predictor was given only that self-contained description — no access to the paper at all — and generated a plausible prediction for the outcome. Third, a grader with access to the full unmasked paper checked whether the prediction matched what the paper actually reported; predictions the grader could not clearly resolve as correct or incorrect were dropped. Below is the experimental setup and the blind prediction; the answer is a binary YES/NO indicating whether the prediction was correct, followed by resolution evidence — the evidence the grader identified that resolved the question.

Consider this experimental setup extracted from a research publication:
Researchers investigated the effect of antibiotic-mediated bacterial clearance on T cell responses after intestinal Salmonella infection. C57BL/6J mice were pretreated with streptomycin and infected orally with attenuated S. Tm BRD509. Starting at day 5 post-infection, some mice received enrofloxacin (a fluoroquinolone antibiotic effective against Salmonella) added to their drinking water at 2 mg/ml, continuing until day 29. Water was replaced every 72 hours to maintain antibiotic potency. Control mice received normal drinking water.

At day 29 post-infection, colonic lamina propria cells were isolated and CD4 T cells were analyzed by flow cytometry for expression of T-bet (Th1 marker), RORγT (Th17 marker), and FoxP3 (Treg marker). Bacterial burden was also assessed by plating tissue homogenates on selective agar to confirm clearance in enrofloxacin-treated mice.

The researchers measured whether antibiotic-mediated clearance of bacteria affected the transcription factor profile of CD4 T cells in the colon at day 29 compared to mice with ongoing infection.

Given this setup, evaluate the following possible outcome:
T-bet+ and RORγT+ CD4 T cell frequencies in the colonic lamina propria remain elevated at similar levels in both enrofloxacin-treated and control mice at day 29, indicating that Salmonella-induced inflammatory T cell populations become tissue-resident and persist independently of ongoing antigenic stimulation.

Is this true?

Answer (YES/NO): NO